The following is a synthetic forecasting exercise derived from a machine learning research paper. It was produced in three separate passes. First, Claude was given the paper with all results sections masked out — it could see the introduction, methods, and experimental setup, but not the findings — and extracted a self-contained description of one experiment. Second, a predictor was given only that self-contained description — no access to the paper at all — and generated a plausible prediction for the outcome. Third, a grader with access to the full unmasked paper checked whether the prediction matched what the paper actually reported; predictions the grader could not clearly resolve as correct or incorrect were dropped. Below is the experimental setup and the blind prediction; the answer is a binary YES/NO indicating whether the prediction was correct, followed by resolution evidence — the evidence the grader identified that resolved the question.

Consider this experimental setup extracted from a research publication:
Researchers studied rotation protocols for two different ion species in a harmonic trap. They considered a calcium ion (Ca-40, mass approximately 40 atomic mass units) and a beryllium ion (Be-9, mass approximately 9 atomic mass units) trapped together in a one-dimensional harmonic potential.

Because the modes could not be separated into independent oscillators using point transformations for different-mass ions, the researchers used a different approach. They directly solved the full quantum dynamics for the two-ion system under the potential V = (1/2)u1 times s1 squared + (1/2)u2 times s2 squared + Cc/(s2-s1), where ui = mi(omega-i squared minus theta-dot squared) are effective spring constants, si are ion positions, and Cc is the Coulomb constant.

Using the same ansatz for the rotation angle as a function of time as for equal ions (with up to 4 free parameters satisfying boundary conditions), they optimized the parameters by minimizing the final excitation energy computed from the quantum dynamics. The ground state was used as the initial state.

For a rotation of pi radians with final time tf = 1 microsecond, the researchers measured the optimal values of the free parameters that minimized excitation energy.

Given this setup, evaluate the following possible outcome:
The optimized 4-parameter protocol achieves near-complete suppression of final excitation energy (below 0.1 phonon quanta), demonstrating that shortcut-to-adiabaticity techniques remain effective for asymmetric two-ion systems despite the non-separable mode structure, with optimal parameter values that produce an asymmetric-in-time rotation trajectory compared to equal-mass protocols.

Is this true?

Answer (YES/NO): YES